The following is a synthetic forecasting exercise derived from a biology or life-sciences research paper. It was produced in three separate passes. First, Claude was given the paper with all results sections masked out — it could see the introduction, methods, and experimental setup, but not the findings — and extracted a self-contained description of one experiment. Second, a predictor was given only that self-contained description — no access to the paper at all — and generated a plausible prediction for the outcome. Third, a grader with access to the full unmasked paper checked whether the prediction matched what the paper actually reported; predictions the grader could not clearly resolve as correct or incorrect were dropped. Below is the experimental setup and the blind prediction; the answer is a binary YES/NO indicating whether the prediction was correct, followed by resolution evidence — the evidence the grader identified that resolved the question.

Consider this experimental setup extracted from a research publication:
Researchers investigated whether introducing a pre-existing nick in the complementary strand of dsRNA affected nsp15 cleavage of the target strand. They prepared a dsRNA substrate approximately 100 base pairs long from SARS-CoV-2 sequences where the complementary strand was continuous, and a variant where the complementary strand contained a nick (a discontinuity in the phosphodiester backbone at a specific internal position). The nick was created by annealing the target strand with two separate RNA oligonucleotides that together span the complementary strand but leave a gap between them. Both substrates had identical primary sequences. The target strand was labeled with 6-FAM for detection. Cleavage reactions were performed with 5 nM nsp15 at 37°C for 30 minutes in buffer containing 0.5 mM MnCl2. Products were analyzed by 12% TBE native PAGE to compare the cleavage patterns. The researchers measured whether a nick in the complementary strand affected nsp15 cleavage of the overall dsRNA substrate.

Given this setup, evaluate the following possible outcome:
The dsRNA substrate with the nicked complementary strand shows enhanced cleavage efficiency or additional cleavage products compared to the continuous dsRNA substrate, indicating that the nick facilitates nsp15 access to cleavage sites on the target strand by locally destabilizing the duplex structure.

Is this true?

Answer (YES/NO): YES